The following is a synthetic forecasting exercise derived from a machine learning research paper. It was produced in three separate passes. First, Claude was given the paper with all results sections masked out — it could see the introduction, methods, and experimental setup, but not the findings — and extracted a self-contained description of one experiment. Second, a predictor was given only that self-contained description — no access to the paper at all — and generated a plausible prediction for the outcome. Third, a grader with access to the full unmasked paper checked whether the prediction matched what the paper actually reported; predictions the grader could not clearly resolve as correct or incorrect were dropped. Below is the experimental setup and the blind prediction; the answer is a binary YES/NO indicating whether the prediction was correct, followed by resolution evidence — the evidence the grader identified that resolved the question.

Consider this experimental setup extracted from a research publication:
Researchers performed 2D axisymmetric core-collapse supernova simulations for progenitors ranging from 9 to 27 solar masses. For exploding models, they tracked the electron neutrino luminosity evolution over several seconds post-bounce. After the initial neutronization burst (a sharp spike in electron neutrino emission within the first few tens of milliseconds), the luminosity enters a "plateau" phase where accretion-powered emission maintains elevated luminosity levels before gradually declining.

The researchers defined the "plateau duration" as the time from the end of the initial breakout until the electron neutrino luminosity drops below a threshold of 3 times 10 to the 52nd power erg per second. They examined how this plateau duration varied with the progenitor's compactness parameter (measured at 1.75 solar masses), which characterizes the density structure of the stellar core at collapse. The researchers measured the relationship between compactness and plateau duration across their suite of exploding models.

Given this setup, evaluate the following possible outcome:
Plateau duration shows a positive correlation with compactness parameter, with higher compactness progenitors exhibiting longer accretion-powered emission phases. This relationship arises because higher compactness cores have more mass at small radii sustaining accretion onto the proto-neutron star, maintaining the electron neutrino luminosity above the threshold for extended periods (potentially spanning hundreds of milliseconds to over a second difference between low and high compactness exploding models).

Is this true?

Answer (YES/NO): YES